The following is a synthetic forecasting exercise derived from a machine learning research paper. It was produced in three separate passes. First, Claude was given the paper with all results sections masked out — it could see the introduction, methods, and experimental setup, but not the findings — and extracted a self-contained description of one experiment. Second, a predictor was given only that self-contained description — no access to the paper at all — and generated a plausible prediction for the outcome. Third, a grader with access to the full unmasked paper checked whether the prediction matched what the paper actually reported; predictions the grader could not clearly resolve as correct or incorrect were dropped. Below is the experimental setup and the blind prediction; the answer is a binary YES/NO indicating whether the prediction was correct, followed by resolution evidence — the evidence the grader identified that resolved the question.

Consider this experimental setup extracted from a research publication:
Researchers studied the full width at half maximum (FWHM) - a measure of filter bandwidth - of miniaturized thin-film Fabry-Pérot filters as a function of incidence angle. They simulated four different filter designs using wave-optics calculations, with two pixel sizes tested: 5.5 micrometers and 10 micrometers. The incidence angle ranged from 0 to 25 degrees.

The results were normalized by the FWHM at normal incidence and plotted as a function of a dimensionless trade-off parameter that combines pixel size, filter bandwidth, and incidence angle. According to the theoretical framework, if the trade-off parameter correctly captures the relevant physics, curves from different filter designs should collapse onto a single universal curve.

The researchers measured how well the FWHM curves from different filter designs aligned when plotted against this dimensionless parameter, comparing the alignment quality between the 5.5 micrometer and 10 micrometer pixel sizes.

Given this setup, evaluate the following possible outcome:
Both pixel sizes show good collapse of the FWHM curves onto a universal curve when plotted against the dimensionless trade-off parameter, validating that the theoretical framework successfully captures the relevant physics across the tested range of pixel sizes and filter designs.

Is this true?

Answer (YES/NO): NO